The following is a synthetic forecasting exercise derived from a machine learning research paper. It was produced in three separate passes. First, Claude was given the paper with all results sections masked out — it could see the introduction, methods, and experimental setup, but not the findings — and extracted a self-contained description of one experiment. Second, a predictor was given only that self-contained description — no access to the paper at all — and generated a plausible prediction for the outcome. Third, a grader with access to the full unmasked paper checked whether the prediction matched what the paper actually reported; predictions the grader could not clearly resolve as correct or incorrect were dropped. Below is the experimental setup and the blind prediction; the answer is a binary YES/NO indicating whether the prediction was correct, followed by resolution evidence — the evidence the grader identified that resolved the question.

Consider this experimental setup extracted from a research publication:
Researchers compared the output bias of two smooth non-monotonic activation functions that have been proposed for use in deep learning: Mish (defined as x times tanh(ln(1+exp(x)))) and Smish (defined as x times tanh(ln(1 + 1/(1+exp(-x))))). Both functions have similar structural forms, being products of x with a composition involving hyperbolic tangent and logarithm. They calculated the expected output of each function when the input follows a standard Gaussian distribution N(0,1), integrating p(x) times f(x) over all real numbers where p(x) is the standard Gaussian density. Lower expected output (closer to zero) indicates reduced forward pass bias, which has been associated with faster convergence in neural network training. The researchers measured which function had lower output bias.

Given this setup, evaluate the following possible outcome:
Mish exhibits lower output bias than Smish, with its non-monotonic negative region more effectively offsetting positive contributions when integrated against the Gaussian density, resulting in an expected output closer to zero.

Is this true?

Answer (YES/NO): NO